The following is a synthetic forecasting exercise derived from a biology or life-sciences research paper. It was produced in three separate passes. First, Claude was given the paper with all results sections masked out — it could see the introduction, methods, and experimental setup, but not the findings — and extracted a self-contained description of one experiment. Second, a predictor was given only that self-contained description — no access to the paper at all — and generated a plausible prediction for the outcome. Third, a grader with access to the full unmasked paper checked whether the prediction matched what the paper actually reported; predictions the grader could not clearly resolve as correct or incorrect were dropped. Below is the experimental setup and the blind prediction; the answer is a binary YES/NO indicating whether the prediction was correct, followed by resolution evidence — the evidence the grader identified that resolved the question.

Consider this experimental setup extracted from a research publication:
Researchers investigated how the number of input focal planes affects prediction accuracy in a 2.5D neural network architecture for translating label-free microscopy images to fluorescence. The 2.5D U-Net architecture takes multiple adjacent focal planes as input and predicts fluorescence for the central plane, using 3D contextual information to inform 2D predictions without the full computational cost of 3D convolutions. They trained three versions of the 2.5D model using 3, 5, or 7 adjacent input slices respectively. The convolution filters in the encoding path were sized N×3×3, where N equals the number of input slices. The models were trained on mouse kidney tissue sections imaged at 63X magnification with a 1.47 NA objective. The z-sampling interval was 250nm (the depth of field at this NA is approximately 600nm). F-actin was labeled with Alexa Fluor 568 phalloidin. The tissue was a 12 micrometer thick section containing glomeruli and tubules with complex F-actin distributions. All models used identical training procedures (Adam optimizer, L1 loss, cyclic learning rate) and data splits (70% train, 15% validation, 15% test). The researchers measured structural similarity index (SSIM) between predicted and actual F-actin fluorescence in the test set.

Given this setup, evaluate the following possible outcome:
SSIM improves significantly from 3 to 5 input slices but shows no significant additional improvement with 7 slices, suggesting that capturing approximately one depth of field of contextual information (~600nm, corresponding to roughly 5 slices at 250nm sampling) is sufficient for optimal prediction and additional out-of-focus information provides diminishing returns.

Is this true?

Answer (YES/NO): NO